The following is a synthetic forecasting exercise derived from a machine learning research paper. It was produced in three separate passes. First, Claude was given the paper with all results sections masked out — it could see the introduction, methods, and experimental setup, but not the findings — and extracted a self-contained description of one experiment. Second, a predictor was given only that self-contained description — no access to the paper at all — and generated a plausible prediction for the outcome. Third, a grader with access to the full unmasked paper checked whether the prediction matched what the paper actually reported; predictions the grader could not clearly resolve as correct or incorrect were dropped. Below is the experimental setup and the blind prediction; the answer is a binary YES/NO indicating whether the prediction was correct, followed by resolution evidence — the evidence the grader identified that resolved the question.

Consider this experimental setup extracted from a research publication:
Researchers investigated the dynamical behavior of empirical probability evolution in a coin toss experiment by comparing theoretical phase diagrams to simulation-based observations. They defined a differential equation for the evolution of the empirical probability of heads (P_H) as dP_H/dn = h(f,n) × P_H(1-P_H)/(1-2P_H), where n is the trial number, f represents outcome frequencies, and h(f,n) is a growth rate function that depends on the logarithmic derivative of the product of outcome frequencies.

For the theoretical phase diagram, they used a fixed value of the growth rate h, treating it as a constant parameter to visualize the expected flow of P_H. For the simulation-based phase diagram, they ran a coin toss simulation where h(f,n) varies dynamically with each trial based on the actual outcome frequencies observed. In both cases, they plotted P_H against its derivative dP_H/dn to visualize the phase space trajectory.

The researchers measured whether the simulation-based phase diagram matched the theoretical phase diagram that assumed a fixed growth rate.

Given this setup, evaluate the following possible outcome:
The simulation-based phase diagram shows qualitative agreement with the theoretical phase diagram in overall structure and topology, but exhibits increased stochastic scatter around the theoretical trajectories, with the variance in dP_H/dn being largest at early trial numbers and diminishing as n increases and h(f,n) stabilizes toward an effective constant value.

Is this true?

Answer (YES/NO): NO